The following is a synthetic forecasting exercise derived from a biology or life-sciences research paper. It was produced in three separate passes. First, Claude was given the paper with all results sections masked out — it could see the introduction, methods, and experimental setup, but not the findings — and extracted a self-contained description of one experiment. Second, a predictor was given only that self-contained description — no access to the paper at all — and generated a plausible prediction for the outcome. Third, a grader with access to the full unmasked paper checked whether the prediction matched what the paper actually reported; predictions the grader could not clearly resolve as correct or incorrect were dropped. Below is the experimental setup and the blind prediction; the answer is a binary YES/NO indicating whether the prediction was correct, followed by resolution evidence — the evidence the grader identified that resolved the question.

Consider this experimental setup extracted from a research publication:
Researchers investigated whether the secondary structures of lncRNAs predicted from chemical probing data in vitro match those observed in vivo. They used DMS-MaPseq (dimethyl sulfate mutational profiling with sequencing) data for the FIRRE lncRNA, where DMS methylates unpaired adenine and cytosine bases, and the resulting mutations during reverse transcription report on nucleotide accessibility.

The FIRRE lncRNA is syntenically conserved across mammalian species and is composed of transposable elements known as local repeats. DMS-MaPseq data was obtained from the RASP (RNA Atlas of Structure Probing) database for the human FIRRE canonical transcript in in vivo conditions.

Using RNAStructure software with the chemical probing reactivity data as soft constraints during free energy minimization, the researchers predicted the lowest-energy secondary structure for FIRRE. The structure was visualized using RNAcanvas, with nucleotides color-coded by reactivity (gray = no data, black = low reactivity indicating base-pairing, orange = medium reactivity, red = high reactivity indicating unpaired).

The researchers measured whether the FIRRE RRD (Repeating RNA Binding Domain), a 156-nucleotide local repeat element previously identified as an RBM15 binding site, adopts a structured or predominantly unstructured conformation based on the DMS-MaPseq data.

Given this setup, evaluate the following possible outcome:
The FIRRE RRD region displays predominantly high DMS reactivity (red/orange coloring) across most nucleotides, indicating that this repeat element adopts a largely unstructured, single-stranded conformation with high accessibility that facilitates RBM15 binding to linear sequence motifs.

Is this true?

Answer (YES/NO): NO